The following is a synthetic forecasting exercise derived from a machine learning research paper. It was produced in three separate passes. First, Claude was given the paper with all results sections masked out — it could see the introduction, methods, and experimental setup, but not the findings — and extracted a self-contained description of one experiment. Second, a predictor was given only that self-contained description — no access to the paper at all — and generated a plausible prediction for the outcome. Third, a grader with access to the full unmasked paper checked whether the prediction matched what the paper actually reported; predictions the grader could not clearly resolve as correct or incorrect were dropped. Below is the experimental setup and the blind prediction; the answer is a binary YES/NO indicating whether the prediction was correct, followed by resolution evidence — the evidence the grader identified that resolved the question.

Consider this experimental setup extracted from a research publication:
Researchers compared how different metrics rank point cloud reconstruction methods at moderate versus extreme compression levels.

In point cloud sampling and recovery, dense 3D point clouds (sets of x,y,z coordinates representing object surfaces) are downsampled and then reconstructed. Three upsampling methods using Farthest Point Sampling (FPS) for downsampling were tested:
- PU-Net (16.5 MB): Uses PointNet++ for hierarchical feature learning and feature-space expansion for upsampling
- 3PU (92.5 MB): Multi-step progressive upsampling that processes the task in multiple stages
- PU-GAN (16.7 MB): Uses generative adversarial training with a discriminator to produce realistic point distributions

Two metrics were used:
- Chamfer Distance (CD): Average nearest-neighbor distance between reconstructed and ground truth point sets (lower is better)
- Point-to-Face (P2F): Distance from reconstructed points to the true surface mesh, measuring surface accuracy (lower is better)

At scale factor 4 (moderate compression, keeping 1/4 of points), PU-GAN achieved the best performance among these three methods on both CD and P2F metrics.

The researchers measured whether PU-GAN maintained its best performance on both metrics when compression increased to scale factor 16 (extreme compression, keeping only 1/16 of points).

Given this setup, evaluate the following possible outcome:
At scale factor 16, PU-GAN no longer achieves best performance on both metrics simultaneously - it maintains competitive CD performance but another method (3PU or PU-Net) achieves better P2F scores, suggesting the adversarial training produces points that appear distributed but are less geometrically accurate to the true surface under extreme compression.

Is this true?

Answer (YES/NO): YES